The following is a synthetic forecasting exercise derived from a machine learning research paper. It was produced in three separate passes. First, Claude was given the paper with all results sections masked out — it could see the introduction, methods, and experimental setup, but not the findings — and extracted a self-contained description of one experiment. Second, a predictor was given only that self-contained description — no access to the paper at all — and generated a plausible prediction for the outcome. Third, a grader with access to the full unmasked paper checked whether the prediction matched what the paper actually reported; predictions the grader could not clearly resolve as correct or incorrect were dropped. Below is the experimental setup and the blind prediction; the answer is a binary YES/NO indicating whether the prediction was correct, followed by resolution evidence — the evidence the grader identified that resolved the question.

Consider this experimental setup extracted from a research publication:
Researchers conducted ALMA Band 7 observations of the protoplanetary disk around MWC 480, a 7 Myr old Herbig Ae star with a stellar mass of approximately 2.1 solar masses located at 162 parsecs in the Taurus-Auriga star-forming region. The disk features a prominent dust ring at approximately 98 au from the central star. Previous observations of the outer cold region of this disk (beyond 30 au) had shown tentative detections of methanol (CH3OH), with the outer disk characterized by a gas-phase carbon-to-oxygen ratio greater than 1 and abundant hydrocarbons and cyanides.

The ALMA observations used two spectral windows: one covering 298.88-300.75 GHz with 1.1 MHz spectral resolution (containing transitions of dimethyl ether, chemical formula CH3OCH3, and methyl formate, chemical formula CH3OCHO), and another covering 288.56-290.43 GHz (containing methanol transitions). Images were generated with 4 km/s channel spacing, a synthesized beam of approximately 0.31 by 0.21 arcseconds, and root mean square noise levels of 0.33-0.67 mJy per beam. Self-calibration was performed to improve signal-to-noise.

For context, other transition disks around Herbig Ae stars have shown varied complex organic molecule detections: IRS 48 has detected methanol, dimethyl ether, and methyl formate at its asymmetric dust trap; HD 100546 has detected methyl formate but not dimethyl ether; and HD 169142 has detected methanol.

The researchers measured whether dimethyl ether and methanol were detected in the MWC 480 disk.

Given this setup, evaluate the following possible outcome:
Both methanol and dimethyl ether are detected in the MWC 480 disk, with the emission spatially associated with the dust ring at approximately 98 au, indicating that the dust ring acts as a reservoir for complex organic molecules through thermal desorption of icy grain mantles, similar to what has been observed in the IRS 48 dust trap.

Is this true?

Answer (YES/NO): NO